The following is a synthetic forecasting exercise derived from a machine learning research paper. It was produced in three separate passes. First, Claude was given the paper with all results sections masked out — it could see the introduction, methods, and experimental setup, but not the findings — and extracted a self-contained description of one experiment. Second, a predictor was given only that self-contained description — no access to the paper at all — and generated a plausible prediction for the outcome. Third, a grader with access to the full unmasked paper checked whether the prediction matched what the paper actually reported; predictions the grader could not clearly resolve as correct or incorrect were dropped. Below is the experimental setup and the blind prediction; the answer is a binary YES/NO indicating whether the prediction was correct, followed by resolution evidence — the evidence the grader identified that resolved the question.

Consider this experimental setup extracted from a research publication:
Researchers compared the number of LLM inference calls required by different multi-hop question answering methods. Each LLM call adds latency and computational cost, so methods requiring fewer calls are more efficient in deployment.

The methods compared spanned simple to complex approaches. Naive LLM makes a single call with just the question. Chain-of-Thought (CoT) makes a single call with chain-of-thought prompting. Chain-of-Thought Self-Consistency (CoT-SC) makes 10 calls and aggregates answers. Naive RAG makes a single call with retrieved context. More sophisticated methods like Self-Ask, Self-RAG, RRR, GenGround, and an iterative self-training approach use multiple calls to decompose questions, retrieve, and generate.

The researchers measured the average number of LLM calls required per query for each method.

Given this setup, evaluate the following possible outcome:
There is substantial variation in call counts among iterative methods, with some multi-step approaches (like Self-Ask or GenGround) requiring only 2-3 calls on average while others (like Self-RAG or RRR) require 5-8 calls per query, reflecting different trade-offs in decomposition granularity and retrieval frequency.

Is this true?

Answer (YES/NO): NO